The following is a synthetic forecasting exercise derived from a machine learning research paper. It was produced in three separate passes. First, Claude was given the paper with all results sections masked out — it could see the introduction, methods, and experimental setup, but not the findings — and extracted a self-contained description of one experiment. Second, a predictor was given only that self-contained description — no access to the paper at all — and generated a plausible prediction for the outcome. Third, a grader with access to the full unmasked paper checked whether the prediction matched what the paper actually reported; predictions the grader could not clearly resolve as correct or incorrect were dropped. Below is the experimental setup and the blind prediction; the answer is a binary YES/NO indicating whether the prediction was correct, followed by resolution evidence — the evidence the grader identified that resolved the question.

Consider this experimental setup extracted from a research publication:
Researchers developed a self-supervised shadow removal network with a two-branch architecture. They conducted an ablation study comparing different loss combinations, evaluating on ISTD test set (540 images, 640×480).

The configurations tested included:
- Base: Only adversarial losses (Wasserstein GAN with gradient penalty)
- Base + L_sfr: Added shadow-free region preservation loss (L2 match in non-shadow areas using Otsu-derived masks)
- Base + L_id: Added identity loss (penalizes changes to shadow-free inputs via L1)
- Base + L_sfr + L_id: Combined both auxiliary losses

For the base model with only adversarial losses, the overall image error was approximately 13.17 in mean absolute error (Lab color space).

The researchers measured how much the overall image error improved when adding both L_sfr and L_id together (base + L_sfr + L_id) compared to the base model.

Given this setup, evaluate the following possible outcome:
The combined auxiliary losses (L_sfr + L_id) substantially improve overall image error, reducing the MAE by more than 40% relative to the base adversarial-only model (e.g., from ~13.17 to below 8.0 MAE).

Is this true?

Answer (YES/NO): YES